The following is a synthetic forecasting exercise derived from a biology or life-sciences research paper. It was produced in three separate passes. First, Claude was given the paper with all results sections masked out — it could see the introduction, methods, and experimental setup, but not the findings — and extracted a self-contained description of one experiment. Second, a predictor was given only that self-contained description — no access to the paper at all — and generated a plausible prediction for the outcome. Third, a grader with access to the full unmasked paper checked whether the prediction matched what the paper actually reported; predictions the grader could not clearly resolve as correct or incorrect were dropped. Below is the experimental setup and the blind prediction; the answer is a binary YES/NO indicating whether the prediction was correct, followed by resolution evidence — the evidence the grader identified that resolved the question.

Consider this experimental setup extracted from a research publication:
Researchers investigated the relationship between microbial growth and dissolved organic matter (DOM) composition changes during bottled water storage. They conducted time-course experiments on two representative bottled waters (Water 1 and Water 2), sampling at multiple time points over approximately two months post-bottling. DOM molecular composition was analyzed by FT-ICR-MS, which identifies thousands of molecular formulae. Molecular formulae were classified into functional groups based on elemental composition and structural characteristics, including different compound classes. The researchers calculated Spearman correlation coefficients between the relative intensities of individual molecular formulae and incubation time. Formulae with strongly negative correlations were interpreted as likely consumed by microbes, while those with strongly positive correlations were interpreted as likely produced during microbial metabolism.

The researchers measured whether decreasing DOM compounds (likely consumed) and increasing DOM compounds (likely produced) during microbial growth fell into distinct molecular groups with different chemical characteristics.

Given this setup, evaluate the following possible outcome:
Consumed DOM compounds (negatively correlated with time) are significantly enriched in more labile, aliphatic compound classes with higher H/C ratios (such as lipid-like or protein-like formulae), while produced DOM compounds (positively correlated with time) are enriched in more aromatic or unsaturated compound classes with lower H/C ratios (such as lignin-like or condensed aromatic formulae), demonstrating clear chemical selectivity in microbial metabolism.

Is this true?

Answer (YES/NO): NO